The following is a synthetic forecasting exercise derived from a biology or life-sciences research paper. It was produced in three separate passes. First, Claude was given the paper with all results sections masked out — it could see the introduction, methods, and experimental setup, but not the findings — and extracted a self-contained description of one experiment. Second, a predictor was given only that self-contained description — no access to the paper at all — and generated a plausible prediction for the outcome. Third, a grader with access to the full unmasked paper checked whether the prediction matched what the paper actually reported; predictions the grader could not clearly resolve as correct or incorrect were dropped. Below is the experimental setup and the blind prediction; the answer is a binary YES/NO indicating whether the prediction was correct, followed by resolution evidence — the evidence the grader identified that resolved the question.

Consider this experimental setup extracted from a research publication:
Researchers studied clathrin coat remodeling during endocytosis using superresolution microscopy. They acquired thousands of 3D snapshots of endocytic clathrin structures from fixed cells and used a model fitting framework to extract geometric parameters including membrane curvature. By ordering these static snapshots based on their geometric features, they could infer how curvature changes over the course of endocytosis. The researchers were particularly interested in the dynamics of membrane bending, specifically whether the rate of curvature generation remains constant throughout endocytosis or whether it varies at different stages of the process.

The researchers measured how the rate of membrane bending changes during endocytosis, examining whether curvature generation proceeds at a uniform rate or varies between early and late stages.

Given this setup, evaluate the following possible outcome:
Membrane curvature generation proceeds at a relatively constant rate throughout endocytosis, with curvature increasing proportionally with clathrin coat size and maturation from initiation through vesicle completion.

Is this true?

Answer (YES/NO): NO